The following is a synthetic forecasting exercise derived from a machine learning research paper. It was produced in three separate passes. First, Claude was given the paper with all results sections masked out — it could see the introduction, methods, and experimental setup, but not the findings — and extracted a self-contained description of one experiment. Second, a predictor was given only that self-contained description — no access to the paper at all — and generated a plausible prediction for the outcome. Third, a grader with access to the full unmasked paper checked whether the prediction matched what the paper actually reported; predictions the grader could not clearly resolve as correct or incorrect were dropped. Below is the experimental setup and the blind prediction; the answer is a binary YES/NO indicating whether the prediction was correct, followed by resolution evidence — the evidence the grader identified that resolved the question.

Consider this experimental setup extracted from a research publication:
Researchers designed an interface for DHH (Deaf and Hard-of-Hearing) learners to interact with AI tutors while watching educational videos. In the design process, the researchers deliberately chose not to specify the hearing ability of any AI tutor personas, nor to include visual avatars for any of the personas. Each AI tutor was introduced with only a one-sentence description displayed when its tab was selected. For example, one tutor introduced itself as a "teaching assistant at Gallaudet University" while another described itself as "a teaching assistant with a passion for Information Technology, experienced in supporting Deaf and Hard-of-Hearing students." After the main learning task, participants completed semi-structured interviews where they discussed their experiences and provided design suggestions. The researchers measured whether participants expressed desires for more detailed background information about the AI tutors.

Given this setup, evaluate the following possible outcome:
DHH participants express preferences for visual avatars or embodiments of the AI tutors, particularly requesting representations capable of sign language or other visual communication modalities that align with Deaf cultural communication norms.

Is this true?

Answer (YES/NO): NO